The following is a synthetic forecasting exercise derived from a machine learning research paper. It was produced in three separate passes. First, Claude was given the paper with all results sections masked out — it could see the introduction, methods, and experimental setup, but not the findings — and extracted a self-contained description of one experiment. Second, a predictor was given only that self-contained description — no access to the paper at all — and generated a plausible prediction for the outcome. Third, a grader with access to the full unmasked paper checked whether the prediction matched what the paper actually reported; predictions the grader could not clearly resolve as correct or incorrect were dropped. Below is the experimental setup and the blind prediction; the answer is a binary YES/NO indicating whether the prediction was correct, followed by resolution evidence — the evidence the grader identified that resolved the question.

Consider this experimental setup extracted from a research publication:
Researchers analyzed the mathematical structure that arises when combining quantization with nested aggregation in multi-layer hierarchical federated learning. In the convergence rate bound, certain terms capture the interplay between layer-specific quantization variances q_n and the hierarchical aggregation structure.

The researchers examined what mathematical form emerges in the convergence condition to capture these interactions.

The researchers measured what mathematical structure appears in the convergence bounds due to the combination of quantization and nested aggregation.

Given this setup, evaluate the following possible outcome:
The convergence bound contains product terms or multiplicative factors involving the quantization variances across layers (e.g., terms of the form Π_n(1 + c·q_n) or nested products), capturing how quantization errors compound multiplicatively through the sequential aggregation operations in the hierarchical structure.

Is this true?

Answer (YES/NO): YES